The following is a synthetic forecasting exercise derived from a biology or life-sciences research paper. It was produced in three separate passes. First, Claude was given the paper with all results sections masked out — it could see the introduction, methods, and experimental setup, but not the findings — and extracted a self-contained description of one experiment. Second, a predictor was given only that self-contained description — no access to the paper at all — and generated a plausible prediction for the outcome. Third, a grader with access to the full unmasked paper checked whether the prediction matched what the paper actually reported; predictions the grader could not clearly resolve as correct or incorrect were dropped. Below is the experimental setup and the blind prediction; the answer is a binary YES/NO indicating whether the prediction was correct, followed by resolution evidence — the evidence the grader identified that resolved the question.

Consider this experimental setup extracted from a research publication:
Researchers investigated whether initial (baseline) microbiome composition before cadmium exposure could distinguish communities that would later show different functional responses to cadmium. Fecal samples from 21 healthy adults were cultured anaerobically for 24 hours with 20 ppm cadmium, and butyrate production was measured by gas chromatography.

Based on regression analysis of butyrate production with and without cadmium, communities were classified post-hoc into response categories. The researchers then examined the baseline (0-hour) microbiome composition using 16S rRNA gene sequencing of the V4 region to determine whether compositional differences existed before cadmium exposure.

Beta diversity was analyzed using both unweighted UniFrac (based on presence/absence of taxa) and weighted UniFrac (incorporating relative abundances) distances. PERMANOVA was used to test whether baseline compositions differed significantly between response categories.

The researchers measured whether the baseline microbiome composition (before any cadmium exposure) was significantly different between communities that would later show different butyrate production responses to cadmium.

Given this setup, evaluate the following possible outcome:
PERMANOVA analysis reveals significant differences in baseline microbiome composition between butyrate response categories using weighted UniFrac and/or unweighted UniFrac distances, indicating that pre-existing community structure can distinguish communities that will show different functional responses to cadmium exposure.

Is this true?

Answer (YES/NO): YES